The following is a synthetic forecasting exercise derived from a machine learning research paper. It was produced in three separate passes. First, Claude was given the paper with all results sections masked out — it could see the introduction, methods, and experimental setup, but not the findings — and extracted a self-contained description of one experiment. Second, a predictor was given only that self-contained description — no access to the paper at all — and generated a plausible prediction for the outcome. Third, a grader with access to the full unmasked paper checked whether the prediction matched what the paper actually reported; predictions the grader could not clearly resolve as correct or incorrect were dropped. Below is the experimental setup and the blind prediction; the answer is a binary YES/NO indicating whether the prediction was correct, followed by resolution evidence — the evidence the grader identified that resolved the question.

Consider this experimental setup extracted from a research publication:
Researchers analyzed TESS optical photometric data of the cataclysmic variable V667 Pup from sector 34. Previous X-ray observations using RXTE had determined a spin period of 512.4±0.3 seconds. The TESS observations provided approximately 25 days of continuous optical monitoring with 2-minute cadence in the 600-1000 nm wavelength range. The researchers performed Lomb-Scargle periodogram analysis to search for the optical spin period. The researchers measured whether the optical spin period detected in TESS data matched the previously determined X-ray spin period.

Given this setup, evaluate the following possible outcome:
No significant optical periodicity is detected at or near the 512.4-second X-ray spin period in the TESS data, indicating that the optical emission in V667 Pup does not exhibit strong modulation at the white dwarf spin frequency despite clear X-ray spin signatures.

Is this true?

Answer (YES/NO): NO